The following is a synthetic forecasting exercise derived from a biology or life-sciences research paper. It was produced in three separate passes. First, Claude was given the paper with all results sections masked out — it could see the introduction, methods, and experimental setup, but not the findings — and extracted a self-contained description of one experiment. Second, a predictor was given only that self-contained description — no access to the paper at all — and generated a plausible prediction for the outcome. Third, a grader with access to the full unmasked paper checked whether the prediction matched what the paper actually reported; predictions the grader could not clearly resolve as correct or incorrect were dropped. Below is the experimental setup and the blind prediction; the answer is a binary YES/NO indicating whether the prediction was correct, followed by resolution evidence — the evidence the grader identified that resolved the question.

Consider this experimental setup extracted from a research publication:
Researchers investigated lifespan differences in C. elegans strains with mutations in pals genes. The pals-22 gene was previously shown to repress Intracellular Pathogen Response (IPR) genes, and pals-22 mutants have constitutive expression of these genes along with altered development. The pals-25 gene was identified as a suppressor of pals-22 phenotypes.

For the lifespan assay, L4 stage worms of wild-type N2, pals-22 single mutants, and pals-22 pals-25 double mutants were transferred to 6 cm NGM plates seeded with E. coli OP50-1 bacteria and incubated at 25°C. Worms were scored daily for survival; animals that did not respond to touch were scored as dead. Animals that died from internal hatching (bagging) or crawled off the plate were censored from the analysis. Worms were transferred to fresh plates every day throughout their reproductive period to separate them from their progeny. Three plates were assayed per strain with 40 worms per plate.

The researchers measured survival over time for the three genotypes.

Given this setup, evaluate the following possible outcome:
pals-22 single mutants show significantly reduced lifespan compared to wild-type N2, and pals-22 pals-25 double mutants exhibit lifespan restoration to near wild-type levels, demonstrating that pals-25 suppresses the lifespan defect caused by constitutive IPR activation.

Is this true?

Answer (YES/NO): YES